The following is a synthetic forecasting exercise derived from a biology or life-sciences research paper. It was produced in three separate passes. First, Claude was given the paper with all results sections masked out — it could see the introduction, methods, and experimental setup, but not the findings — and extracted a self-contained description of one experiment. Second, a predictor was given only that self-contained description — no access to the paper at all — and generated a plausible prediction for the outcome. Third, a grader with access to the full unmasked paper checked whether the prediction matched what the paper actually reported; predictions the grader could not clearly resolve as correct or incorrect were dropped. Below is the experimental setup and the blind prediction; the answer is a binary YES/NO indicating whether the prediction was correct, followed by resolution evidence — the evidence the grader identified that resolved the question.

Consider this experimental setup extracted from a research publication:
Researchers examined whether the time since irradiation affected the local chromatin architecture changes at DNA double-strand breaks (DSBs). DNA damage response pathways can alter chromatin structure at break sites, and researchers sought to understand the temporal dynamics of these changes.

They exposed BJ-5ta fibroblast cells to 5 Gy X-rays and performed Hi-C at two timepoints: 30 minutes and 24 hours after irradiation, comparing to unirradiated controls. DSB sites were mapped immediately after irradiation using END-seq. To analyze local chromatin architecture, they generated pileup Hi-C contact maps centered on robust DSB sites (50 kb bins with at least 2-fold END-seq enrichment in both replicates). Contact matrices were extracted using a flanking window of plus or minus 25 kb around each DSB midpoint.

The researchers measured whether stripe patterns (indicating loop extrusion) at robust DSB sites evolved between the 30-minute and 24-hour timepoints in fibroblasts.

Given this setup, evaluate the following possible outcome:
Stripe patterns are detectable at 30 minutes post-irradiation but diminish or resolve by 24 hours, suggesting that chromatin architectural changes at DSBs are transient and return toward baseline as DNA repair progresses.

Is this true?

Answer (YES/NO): NO